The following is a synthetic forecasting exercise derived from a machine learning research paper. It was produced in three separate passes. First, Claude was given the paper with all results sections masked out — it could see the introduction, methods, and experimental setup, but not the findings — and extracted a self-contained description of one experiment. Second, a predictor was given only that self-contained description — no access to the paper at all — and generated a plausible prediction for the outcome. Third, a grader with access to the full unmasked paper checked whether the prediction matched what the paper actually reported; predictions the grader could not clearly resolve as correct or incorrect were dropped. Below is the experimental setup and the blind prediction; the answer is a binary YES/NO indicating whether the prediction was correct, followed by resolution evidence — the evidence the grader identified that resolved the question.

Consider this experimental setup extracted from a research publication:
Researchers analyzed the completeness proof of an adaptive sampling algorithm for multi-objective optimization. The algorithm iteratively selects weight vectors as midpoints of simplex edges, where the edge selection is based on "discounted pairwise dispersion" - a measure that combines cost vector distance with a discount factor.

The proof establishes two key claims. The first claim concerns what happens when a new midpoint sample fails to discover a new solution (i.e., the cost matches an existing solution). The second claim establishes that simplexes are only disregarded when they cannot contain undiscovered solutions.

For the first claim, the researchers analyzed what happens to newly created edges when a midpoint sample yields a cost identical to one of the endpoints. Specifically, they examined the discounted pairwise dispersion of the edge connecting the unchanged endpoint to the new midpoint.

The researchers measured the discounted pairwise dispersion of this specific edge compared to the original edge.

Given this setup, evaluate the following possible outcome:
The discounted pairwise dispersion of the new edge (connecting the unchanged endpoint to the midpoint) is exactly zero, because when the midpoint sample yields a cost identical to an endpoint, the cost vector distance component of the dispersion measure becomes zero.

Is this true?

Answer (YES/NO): YES